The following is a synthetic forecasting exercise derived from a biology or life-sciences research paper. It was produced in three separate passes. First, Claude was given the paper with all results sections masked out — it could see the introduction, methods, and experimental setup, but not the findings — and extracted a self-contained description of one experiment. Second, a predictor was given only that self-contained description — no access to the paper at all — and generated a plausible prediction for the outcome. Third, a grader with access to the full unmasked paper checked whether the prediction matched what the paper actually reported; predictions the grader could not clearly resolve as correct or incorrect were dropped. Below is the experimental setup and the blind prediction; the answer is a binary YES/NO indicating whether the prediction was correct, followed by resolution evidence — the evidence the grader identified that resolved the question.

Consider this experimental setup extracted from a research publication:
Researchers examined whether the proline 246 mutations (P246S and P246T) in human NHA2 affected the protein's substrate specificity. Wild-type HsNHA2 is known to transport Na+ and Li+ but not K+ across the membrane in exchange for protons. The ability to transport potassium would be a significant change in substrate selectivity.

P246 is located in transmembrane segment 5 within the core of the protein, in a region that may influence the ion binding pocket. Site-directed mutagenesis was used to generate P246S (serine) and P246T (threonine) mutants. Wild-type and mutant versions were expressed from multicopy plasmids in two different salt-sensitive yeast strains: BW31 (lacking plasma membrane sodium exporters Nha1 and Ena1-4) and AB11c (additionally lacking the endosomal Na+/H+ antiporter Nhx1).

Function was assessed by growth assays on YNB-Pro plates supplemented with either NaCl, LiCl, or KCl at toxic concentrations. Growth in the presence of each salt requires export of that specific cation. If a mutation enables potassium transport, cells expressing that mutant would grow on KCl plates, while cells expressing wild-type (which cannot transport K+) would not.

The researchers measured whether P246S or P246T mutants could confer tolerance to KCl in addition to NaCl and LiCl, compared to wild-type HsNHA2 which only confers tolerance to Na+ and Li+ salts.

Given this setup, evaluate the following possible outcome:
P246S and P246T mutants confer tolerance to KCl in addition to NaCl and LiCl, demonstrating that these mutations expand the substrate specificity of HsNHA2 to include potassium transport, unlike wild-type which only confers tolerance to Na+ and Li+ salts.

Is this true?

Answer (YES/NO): NO